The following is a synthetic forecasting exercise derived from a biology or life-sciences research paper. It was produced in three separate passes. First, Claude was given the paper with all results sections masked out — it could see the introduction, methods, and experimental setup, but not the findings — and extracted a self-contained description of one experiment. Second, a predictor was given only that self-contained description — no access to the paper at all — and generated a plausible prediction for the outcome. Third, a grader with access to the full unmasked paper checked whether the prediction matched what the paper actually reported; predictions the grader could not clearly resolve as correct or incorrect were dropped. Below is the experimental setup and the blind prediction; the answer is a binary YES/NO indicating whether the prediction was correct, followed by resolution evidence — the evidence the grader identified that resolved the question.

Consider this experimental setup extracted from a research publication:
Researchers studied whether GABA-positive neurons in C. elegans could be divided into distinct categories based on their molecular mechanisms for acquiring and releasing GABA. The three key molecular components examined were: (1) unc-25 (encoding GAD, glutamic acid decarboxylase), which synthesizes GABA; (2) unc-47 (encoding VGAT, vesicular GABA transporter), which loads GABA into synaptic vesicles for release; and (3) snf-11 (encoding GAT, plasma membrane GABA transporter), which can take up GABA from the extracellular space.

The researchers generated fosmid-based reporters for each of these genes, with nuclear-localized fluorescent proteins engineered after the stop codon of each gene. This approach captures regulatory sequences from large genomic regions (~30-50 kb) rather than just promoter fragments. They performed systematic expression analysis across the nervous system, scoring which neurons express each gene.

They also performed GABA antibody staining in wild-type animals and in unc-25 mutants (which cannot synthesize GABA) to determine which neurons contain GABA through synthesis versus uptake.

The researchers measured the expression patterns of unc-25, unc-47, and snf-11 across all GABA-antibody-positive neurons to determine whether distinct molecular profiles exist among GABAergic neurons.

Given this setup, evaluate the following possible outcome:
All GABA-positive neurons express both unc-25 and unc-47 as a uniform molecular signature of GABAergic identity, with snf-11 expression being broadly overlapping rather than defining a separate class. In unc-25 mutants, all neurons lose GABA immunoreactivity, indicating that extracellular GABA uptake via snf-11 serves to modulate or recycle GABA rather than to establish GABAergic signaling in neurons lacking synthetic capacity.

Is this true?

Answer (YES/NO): NO